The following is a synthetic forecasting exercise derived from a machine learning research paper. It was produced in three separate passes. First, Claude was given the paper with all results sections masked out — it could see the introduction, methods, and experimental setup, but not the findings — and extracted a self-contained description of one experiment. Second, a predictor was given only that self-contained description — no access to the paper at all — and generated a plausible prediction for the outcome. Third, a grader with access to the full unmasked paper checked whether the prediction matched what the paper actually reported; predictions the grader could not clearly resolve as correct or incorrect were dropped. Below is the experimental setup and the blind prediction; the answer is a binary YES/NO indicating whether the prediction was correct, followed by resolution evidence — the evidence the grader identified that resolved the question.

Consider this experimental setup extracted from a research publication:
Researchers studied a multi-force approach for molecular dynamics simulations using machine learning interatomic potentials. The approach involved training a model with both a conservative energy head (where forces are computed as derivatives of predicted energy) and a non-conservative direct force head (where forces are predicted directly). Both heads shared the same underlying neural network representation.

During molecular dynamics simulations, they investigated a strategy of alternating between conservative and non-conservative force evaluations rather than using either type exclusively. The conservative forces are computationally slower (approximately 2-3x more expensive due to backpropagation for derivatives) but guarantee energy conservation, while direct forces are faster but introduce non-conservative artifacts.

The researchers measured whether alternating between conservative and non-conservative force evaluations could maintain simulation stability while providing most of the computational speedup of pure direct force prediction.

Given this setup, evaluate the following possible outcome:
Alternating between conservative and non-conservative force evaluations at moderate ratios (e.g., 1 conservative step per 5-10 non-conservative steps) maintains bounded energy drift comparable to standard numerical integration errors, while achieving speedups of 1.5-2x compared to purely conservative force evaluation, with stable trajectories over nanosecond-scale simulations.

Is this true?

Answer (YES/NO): NO